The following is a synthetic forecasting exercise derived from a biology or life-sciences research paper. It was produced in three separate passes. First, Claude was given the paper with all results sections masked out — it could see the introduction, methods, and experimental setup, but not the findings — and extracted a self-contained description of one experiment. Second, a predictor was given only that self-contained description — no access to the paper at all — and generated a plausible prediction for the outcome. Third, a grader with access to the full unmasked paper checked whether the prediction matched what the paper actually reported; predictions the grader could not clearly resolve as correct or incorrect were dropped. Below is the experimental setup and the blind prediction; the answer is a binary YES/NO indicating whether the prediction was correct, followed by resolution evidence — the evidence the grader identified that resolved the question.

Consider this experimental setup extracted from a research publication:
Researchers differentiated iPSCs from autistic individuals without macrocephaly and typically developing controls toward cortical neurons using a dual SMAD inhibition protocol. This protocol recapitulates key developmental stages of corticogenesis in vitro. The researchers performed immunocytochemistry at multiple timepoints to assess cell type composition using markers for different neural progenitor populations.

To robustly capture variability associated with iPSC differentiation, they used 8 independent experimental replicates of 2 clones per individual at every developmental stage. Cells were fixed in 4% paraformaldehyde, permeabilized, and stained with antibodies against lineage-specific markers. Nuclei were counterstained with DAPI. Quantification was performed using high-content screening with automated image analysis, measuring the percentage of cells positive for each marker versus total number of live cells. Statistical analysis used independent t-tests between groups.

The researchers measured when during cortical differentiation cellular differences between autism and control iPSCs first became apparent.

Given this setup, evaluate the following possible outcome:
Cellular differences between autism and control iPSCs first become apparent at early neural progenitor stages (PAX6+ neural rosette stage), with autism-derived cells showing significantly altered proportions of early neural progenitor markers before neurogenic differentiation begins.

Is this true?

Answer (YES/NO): YES